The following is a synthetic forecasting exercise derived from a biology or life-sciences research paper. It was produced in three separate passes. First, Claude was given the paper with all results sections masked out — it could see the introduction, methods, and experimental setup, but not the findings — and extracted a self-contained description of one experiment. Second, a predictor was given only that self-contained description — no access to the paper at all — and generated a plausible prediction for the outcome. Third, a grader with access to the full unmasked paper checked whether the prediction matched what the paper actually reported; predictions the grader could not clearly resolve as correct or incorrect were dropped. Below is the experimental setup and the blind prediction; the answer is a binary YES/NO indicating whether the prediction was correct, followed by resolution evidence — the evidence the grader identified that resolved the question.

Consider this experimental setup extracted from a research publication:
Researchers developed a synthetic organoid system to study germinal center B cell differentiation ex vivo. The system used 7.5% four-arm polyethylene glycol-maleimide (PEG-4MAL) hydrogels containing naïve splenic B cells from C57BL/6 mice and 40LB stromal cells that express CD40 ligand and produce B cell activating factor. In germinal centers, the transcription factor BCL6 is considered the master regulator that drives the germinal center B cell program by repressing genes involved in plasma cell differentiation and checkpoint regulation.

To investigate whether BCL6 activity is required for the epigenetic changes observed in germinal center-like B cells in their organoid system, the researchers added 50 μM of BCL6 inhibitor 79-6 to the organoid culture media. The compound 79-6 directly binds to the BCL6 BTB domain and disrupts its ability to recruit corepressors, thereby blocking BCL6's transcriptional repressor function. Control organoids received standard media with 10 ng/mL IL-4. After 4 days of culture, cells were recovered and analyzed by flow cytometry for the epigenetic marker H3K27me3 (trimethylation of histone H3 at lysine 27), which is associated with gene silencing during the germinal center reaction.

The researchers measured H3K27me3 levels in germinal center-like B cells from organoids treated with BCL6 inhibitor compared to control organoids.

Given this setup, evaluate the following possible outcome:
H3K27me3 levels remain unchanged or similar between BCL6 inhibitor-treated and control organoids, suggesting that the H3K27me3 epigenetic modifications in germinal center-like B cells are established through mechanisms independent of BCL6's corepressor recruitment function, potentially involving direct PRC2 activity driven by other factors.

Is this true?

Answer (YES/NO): NO